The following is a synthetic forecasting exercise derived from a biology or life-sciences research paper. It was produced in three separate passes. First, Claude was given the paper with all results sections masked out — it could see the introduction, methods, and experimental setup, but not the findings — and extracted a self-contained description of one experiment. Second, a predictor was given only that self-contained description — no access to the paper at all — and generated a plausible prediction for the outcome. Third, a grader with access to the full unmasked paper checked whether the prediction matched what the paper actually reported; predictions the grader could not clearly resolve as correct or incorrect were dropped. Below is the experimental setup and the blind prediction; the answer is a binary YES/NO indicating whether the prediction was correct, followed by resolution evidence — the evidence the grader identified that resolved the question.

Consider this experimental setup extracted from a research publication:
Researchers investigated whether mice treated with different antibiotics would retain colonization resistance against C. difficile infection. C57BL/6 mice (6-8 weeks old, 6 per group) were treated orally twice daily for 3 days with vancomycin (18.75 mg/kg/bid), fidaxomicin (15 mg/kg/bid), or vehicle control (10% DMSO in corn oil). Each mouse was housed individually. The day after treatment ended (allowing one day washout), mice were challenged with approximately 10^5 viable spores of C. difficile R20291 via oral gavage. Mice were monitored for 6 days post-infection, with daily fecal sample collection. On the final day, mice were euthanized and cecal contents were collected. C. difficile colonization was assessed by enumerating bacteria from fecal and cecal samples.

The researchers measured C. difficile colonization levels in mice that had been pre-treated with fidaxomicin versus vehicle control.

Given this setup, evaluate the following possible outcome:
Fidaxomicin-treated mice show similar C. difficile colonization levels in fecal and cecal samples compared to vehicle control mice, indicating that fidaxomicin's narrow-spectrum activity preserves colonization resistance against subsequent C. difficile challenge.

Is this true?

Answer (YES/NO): NO